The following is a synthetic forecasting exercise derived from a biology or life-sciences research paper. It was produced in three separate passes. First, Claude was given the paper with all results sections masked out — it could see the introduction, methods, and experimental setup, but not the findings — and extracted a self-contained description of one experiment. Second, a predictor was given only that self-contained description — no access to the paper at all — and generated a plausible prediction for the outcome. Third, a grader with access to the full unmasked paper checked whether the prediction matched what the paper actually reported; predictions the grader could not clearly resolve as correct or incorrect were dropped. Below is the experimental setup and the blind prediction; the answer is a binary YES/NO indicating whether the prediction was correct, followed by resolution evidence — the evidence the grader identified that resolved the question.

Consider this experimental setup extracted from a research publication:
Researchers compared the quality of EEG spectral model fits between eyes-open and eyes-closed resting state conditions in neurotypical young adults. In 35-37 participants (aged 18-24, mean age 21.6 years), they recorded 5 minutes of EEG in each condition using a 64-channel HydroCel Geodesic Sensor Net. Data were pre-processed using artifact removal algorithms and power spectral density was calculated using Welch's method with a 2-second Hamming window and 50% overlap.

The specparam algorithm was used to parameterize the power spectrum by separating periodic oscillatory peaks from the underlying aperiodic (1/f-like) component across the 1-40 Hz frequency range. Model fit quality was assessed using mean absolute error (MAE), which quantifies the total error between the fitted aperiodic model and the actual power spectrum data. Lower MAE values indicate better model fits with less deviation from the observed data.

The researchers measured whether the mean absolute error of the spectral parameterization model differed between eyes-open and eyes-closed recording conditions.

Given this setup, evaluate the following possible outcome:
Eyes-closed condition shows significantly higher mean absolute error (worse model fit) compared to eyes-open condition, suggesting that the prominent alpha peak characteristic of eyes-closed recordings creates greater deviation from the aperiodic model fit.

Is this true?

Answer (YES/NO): YES